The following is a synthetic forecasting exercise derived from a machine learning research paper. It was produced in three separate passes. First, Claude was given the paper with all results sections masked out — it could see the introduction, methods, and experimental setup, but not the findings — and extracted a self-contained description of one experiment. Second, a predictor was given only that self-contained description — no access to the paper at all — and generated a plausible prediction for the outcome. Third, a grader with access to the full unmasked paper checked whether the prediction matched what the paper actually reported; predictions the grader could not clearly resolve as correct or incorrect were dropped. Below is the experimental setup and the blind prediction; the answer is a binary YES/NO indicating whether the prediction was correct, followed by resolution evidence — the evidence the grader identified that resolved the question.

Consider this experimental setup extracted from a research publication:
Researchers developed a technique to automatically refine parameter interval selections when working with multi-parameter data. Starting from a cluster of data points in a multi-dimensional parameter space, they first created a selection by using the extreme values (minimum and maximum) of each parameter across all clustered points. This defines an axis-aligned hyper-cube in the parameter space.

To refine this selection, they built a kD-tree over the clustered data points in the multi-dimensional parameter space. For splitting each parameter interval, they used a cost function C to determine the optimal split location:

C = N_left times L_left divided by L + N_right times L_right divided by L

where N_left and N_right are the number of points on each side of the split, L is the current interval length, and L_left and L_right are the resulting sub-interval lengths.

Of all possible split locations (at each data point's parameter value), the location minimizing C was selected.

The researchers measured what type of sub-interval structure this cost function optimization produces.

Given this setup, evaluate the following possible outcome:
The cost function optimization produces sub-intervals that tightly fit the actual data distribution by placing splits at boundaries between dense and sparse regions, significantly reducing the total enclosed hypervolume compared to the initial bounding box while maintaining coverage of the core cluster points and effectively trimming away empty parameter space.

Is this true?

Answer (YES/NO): YES